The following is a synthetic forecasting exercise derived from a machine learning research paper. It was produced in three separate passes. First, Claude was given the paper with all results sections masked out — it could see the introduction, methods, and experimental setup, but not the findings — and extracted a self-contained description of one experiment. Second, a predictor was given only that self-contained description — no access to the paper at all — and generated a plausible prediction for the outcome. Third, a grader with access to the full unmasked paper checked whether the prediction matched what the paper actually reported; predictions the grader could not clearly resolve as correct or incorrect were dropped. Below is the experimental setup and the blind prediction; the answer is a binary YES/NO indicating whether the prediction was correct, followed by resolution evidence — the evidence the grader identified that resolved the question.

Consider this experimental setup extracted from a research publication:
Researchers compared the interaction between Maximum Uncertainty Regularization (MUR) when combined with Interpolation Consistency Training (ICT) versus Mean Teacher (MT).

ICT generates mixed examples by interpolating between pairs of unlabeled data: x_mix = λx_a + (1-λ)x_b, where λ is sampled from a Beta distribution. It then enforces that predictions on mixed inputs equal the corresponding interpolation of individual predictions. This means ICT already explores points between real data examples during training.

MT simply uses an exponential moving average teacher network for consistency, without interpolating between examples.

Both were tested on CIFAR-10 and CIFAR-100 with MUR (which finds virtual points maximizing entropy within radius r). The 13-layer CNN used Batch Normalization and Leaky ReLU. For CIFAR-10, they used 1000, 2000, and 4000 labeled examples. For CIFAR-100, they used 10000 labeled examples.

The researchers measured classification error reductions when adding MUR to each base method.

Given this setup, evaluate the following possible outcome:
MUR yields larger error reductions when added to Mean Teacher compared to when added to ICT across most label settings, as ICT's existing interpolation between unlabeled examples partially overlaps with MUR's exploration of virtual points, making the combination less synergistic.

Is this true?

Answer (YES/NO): YES